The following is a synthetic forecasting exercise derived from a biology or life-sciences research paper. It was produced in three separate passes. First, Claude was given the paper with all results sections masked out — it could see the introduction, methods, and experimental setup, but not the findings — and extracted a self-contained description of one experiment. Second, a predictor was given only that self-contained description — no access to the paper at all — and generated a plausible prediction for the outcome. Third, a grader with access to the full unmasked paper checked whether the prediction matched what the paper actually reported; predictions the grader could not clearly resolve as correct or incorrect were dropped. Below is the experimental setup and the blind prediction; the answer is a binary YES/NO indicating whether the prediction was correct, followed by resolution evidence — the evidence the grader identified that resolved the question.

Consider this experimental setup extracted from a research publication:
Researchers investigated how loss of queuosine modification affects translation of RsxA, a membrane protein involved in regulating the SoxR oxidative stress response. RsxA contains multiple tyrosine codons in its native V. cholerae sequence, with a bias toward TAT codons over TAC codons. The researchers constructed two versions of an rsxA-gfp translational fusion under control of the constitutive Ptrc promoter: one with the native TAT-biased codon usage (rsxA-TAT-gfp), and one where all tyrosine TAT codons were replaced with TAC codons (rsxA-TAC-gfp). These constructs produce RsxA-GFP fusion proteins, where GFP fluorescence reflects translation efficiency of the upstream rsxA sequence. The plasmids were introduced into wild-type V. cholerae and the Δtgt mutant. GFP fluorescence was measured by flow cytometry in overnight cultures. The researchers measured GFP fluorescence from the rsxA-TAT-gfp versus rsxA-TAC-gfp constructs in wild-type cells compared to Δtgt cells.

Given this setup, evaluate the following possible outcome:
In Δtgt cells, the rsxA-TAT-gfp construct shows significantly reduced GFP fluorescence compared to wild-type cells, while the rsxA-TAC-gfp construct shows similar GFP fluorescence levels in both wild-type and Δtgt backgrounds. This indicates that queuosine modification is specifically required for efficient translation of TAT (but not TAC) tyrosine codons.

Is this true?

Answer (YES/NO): NO